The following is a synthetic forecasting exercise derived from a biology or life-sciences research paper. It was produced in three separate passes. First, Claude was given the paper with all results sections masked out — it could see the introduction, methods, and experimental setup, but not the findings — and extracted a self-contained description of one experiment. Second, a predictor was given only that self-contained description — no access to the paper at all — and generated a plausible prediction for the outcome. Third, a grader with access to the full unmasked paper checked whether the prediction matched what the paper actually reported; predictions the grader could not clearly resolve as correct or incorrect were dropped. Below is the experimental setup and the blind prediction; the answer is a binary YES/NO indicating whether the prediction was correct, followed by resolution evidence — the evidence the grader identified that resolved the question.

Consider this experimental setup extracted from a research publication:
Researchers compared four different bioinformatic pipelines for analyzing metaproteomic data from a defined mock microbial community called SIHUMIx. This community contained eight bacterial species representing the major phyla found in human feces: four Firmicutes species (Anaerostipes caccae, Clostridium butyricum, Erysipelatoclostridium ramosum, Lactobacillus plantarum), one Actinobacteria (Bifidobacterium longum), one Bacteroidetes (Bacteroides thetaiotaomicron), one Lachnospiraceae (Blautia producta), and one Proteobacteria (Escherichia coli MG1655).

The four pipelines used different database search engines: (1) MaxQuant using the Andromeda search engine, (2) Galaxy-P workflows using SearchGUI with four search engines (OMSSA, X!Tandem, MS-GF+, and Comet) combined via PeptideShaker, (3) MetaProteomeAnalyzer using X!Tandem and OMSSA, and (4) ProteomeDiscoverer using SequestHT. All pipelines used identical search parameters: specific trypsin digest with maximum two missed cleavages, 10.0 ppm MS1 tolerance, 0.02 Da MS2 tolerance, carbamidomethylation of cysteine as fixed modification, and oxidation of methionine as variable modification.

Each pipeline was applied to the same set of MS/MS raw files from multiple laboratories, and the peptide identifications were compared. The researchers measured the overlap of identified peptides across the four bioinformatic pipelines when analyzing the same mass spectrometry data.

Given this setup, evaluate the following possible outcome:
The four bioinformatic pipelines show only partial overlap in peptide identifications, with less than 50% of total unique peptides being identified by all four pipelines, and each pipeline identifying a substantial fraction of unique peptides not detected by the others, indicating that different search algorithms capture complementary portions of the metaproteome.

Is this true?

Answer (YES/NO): NO